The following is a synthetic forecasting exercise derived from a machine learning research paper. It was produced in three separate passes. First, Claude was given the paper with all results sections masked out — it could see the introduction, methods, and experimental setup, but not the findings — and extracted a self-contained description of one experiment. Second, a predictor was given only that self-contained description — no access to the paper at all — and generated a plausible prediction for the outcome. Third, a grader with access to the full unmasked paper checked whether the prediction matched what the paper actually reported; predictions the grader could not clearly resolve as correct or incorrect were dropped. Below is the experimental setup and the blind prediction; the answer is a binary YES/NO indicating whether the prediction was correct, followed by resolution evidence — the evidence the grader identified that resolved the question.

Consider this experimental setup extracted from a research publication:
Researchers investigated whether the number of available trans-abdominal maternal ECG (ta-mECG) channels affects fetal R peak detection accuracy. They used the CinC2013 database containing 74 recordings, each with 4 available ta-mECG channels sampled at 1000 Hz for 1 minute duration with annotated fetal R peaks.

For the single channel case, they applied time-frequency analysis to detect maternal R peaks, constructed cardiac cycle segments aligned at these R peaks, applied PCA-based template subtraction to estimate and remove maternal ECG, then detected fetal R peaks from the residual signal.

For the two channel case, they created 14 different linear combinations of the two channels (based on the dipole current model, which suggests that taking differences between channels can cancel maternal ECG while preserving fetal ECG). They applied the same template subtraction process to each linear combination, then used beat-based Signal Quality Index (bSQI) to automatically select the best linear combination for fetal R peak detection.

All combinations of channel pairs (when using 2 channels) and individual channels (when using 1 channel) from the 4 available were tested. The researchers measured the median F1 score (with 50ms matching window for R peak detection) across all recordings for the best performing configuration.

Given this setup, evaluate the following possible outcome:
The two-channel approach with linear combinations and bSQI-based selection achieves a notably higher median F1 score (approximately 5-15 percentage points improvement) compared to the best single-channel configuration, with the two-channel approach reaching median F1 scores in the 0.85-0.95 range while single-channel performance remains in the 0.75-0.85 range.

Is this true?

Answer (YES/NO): NO